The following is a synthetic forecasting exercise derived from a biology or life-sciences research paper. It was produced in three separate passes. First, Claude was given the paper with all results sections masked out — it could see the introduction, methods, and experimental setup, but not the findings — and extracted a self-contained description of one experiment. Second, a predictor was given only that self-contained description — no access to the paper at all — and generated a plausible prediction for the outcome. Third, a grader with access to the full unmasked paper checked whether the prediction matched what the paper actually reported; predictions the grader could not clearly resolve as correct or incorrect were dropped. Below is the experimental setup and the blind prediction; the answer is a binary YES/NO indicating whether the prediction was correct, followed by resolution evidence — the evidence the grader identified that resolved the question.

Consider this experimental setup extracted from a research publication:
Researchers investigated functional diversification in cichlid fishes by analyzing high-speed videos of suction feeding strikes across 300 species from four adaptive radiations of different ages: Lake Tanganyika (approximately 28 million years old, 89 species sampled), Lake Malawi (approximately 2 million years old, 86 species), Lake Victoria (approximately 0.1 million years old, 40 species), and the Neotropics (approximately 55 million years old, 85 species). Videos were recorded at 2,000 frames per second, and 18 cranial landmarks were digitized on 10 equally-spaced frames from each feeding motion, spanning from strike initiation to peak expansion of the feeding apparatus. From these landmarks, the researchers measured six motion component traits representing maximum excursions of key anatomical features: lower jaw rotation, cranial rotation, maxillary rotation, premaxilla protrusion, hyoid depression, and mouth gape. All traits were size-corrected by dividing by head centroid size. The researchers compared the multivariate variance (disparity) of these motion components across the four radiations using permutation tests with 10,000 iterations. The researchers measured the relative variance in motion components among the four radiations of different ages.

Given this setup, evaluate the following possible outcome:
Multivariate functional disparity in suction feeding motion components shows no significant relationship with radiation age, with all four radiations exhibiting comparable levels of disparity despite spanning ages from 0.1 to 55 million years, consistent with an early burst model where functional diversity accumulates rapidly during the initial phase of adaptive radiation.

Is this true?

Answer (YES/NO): NO